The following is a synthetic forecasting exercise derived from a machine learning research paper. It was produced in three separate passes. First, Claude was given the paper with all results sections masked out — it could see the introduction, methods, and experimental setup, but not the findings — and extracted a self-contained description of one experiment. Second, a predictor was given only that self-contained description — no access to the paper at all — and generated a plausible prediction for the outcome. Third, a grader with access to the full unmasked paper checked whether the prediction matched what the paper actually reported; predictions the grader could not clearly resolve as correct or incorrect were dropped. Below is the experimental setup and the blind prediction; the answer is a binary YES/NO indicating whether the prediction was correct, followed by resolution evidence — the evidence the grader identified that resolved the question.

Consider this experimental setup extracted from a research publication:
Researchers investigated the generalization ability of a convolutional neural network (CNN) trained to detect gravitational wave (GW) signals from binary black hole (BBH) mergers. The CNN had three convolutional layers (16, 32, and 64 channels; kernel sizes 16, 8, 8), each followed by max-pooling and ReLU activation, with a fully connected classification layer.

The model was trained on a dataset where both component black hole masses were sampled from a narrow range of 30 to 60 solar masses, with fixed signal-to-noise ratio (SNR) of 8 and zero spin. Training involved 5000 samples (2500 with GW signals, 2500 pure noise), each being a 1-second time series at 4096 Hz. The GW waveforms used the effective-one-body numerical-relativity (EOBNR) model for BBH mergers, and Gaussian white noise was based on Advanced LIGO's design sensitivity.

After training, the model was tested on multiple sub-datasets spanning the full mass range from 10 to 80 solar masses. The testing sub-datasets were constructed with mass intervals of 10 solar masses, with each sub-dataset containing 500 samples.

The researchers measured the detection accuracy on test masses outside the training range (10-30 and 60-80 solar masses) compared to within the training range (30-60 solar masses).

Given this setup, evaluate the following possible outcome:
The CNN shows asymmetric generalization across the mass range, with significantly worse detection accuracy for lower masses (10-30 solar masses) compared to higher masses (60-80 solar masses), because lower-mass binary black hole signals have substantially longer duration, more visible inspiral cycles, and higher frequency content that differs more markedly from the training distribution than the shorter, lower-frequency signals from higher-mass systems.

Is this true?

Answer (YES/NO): YES